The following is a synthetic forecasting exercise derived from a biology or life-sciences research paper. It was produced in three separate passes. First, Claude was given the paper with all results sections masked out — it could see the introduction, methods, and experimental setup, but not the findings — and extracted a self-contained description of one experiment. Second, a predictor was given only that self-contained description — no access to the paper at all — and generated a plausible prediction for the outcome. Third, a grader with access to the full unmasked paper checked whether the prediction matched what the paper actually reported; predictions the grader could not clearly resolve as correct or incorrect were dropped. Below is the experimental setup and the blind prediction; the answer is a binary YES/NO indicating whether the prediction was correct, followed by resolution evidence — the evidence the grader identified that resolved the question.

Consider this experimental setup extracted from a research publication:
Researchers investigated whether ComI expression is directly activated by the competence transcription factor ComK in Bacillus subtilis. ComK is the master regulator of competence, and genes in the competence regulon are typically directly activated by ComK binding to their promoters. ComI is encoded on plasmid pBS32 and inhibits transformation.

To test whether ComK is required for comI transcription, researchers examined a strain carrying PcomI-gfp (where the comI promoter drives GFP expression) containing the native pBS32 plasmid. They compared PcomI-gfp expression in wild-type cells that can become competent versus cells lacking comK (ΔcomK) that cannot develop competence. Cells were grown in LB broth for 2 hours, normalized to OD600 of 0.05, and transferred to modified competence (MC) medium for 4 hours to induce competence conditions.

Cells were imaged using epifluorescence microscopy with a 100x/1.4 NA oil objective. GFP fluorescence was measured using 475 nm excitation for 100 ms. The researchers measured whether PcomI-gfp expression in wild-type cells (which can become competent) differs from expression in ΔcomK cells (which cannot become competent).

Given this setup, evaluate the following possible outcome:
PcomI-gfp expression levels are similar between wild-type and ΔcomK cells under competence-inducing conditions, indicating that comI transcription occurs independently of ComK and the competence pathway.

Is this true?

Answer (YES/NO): NO